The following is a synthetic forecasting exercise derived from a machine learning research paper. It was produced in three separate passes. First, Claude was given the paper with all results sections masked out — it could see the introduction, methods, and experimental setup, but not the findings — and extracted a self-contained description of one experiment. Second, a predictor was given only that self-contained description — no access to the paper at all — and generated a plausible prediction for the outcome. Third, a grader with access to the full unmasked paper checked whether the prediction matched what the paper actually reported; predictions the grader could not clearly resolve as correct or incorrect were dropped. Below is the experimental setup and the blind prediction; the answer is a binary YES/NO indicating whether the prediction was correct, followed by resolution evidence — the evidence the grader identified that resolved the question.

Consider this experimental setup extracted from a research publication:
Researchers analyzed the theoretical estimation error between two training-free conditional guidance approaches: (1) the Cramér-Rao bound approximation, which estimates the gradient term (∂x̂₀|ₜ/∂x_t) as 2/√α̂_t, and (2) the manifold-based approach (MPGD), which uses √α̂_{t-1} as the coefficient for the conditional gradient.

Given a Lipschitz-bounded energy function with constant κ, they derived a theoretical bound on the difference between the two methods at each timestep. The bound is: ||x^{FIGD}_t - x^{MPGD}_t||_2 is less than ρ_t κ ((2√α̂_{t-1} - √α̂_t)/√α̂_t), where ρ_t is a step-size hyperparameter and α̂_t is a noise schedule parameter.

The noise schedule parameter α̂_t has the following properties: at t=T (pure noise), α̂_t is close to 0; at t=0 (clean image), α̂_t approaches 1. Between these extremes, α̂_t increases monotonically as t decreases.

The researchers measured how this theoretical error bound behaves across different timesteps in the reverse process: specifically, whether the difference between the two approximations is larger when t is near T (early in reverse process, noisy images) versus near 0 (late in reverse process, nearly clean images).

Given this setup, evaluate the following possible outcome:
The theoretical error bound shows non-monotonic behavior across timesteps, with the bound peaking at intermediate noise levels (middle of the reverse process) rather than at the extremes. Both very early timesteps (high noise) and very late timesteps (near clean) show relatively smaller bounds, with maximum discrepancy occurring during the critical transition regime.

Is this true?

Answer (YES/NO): NO